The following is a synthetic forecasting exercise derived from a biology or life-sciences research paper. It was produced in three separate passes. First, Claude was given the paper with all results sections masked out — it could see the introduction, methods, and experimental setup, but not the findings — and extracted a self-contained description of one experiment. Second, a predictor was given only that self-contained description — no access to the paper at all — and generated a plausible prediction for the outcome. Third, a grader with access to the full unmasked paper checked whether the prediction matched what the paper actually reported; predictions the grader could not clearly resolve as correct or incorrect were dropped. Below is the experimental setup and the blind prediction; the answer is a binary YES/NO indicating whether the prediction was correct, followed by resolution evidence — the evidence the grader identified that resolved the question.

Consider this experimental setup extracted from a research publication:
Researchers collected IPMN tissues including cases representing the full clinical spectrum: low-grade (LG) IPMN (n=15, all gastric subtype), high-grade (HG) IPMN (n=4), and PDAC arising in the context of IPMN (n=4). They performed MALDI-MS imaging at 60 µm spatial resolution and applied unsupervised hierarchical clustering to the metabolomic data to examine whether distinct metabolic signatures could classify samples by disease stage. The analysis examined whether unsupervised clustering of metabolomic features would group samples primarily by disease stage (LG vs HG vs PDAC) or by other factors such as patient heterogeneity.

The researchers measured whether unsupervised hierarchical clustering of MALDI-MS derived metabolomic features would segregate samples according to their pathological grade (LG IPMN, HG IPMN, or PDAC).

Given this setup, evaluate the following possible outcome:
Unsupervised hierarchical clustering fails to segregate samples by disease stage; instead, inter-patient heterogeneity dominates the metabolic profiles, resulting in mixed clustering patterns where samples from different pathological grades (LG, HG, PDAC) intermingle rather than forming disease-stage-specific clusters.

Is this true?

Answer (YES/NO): NO